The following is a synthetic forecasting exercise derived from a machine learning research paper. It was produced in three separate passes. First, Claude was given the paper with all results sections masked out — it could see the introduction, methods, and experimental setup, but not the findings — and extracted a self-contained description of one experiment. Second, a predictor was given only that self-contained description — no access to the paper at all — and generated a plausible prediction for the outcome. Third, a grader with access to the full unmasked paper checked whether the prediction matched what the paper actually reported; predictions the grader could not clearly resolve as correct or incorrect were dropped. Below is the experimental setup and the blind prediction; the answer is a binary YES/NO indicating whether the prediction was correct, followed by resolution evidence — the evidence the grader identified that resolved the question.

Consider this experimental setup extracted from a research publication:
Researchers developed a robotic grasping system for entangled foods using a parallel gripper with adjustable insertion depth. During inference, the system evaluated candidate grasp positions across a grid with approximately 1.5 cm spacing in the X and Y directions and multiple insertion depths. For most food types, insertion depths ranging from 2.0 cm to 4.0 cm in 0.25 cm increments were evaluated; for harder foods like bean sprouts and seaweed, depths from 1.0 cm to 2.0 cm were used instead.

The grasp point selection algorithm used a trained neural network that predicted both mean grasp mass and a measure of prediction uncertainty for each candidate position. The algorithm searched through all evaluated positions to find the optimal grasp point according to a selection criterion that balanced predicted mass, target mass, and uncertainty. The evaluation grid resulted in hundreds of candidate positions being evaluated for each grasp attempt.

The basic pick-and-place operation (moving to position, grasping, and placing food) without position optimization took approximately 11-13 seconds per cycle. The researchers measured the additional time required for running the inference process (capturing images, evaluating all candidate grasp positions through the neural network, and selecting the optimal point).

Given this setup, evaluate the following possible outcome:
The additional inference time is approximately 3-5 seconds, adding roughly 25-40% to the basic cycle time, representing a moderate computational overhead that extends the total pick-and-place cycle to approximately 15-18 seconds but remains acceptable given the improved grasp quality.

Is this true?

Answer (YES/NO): NO